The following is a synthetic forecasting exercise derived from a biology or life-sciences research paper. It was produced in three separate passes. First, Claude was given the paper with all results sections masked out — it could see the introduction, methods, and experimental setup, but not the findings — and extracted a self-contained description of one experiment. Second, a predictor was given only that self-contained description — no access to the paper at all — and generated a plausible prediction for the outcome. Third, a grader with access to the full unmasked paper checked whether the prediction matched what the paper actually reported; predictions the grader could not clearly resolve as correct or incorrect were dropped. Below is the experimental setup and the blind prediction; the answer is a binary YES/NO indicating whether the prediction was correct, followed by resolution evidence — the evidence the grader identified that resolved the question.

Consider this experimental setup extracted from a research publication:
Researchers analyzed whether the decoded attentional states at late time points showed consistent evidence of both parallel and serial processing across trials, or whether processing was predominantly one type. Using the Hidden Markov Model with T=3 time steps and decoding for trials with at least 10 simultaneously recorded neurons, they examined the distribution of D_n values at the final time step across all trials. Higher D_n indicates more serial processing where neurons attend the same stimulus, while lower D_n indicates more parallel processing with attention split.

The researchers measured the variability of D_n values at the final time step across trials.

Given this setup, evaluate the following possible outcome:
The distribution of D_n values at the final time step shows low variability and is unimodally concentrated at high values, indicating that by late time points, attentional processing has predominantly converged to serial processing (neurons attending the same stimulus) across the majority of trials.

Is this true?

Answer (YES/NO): NO